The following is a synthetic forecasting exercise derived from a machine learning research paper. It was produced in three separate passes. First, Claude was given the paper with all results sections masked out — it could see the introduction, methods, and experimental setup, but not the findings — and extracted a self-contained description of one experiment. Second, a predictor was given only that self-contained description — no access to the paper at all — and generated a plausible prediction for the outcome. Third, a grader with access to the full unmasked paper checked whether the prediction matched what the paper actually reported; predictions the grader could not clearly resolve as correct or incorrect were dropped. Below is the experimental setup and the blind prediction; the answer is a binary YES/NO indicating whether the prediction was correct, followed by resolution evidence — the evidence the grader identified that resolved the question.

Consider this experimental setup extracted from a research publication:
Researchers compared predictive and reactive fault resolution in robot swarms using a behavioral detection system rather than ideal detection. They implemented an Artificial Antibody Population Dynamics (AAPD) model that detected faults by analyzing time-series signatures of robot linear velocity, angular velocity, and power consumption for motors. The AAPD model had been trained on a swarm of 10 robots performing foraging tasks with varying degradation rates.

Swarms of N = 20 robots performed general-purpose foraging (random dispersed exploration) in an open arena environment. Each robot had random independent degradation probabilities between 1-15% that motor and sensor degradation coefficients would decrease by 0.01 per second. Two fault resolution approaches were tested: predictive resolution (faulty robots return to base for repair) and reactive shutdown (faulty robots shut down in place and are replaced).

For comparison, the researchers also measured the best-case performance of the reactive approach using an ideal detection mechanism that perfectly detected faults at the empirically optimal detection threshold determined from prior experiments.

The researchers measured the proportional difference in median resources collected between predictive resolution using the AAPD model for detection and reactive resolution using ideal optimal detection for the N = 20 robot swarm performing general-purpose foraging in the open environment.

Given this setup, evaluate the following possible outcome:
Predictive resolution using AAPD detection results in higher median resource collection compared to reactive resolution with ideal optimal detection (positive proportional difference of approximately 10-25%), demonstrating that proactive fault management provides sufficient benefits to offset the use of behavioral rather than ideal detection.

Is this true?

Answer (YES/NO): NO